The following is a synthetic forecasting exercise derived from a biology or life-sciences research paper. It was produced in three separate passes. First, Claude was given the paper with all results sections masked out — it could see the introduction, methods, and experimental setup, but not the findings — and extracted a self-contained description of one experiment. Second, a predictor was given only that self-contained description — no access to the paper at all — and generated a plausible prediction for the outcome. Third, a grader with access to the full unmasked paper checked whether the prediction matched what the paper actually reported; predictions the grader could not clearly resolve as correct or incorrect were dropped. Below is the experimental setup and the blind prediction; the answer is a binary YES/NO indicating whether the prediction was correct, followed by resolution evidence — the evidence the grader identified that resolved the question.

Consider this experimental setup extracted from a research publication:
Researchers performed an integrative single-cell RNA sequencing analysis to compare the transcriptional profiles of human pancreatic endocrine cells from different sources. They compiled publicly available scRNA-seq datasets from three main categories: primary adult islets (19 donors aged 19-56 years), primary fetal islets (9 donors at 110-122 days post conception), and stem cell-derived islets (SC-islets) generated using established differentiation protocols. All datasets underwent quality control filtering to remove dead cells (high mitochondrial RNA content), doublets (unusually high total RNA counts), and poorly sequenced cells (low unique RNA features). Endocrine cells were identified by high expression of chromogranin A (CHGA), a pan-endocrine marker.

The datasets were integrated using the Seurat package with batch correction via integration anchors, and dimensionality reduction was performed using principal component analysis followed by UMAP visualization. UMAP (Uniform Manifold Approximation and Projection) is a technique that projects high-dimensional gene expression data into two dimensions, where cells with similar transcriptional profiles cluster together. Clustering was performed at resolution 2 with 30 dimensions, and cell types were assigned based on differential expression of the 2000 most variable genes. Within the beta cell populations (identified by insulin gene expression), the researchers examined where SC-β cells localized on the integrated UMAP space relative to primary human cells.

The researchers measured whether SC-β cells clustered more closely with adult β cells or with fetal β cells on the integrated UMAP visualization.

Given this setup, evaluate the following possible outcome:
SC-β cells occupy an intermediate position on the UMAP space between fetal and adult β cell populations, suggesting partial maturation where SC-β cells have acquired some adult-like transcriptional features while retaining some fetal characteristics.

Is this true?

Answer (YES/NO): NO